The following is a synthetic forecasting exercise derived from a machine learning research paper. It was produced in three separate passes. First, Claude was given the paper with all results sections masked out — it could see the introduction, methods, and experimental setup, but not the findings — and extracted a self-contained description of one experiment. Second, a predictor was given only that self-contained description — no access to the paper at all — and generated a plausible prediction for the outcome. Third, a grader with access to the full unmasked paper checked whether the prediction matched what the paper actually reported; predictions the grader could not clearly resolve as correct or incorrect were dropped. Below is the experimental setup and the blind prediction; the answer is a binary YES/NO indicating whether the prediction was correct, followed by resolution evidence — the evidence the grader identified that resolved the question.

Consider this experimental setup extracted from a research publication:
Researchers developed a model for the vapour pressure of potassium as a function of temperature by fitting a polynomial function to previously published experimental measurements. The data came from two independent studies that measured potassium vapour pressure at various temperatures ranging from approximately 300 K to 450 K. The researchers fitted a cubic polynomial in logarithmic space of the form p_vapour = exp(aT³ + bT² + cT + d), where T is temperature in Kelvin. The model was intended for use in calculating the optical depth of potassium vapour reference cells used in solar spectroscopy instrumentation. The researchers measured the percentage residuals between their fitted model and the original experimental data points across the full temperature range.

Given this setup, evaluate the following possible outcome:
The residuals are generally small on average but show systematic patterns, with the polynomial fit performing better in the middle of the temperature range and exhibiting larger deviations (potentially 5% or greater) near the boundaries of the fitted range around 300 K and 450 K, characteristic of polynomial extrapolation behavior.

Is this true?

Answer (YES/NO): NO